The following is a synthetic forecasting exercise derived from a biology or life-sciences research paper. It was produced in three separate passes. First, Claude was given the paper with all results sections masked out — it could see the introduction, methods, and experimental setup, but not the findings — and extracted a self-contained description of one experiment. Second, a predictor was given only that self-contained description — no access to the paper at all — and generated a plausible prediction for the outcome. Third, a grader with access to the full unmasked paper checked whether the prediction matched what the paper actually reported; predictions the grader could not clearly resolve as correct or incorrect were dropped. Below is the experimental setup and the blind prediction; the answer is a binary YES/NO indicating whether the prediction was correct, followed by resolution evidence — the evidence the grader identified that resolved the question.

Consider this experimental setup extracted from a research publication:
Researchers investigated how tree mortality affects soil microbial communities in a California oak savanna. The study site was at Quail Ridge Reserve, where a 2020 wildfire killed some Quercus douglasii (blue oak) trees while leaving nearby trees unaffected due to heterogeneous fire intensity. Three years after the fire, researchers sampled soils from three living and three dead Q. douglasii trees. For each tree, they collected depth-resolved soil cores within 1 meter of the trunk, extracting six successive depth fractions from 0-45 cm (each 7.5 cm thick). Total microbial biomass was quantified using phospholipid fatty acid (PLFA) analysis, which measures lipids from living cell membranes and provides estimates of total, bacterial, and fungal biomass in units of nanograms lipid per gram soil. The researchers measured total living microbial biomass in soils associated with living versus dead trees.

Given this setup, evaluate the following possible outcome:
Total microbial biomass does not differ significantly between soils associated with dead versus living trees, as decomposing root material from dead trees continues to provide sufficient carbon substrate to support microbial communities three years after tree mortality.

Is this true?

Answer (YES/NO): YES